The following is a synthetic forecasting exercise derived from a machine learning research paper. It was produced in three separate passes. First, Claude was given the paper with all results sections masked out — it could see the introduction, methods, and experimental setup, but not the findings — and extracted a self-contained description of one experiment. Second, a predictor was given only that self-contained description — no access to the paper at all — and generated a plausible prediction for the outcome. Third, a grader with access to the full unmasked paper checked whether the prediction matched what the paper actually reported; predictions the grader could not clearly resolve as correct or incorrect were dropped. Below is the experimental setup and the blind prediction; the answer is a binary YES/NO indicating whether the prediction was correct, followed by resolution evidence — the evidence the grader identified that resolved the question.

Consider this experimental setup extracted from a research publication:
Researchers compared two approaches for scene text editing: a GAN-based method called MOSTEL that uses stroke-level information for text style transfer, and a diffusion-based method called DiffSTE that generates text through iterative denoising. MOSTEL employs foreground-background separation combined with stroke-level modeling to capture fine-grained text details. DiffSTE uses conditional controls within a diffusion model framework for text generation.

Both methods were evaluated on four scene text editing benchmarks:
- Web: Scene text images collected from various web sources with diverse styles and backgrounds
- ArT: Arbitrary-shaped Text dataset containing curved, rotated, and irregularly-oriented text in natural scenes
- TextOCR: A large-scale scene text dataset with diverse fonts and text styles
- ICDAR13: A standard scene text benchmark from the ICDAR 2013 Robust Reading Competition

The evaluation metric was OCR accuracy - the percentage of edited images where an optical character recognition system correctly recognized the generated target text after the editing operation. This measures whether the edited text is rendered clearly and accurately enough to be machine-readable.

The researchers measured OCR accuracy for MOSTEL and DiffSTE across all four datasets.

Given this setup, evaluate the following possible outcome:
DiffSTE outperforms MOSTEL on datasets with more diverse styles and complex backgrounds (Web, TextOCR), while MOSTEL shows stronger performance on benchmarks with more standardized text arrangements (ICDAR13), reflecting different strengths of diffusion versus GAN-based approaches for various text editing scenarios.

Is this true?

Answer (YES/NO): NO